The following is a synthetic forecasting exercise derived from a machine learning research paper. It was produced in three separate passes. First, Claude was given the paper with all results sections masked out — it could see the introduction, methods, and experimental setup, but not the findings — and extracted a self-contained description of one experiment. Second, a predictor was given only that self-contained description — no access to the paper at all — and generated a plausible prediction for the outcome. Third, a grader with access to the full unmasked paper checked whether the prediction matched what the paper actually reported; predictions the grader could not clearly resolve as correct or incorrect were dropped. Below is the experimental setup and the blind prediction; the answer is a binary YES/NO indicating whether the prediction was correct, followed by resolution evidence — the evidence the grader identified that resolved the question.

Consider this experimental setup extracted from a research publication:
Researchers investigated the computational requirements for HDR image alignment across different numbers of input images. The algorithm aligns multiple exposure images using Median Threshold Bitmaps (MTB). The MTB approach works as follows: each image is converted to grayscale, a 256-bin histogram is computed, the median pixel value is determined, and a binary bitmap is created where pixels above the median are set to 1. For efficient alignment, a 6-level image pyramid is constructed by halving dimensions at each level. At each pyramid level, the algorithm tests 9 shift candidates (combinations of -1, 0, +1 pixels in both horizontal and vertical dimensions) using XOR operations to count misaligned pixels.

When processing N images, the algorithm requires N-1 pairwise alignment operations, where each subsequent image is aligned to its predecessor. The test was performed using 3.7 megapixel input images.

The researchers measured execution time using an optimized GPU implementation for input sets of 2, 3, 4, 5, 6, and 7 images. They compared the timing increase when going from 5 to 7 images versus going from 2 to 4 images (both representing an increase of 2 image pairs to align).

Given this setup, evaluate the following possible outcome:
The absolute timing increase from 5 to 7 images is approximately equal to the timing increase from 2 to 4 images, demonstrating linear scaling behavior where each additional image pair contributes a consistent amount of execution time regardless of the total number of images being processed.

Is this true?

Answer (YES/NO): YES